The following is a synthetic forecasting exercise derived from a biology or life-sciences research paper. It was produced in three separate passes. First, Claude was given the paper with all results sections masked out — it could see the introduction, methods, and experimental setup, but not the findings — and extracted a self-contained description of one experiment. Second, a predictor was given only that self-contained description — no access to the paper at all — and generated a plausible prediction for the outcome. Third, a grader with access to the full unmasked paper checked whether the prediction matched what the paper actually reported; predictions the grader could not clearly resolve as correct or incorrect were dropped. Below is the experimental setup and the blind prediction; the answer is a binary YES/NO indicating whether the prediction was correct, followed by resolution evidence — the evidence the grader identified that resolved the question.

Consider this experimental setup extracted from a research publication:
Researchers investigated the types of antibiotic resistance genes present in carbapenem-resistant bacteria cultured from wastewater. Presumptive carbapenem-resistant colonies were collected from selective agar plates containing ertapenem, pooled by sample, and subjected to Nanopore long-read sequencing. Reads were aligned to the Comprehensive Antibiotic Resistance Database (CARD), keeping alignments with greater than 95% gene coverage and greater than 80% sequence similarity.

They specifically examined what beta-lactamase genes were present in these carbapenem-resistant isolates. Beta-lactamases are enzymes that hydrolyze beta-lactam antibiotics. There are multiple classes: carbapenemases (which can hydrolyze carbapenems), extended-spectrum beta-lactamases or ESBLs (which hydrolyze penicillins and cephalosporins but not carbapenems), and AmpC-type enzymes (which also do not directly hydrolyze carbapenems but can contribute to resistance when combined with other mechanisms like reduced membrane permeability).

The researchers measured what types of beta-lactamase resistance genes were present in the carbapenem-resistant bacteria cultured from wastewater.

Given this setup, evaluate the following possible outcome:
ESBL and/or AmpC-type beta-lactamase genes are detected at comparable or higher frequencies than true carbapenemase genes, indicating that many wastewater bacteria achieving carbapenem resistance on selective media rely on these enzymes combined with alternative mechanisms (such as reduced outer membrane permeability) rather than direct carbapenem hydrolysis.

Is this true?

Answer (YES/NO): NO